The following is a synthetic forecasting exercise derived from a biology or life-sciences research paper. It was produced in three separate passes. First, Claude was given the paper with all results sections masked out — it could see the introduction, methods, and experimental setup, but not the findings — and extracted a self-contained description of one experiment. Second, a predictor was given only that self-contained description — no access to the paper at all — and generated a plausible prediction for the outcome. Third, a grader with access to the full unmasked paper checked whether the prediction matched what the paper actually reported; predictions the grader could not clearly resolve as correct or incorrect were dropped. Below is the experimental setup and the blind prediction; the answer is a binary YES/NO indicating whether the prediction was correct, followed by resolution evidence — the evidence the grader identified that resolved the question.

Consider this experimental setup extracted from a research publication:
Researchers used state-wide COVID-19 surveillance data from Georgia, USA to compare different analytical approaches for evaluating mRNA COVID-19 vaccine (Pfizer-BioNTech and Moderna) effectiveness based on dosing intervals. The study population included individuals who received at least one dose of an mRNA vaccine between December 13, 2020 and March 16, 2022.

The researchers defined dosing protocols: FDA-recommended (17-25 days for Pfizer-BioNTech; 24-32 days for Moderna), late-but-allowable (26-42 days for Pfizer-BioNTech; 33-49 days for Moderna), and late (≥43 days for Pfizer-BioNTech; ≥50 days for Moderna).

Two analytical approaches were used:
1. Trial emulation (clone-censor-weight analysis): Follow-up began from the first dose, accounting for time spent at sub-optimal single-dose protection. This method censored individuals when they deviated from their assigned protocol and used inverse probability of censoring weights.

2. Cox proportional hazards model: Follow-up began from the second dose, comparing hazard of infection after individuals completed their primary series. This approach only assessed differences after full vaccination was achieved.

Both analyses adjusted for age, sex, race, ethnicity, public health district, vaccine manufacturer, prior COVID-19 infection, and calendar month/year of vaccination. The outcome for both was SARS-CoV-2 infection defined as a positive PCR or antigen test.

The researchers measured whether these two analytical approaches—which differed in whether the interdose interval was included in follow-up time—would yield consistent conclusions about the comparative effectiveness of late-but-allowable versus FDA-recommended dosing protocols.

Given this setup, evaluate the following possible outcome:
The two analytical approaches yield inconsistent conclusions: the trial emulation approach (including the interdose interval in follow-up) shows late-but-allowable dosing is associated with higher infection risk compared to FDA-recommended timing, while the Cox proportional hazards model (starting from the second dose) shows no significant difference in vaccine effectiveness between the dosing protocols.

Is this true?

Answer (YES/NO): NO